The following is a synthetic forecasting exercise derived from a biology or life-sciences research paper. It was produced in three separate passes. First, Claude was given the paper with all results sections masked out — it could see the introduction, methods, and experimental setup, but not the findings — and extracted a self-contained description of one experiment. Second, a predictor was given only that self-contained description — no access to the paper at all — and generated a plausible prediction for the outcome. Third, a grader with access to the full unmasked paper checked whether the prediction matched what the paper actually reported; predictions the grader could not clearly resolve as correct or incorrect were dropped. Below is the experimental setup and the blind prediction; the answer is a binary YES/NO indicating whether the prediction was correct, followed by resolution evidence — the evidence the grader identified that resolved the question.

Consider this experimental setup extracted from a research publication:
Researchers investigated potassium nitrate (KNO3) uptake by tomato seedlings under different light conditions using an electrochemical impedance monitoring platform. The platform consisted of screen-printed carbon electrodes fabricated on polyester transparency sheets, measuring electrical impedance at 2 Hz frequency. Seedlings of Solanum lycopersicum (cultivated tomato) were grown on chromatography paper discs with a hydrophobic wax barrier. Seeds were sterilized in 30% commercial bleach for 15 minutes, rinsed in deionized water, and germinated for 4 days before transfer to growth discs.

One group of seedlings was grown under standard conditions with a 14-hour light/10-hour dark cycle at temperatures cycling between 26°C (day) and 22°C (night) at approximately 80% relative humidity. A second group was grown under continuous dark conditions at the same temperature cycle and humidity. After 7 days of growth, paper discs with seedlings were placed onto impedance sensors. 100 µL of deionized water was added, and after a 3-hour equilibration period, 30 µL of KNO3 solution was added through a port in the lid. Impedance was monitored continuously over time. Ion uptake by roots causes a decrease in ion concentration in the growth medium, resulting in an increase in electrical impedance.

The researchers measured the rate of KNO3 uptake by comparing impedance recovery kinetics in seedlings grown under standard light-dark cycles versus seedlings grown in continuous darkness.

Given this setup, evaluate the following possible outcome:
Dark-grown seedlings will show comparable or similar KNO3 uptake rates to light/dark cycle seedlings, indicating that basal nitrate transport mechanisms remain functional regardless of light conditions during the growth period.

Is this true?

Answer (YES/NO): YES